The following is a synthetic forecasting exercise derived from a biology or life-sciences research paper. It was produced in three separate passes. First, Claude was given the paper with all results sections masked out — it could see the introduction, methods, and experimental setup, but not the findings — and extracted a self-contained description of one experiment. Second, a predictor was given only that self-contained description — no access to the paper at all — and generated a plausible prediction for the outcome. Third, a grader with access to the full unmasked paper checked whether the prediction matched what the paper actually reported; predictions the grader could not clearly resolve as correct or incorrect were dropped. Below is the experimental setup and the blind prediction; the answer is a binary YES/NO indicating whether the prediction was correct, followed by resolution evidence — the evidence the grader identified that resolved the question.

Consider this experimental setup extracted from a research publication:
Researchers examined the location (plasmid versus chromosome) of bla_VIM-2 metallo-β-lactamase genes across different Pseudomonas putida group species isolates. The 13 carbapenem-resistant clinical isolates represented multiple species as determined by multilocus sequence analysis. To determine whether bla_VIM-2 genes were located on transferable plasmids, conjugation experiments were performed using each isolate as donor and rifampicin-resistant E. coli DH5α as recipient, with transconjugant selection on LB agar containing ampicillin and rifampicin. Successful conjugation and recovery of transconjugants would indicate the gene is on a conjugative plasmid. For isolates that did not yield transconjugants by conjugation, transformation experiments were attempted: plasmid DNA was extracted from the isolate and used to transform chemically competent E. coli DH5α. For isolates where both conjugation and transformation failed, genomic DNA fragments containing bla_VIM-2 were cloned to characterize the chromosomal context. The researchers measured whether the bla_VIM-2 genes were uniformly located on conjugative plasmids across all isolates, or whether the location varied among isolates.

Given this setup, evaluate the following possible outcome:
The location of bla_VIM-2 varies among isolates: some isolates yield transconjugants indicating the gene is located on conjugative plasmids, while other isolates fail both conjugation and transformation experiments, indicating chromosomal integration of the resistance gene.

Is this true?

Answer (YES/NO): YES